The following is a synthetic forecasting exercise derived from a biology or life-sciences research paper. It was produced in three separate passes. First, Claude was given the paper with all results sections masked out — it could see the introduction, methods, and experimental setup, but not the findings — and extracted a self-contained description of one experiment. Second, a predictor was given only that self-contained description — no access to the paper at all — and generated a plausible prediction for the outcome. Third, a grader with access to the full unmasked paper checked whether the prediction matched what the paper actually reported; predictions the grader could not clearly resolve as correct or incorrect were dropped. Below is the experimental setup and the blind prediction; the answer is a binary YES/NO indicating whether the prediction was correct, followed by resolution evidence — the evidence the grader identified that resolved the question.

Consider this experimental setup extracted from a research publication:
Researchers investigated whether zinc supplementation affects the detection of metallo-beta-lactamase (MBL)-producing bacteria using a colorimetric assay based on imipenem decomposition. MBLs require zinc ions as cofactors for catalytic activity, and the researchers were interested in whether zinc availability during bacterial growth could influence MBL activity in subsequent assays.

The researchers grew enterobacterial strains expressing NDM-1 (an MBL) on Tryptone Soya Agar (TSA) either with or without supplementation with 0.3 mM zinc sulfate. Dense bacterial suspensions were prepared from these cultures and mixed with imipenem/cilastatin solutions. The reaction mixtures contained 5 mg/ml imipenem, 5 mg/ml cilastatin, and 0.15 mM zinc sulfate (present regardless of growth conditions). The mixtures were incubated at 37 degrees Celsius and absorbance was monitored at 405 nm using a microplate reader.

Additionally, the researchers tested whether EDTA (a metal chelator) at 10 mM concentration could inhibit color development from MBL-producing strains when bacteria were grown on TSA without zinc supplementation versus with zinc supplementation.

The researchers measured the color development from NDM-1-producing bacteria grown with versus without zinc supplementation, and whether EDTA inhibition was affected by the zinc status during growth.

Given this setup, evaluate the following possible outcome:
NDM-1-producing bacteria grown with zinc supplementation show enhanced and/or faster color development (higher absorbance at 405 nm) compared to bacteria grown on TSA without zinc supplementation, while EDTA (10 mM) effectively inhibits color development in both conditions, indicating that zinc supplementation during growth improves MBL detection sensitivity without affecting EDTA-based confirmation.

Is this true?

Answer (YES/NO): NO